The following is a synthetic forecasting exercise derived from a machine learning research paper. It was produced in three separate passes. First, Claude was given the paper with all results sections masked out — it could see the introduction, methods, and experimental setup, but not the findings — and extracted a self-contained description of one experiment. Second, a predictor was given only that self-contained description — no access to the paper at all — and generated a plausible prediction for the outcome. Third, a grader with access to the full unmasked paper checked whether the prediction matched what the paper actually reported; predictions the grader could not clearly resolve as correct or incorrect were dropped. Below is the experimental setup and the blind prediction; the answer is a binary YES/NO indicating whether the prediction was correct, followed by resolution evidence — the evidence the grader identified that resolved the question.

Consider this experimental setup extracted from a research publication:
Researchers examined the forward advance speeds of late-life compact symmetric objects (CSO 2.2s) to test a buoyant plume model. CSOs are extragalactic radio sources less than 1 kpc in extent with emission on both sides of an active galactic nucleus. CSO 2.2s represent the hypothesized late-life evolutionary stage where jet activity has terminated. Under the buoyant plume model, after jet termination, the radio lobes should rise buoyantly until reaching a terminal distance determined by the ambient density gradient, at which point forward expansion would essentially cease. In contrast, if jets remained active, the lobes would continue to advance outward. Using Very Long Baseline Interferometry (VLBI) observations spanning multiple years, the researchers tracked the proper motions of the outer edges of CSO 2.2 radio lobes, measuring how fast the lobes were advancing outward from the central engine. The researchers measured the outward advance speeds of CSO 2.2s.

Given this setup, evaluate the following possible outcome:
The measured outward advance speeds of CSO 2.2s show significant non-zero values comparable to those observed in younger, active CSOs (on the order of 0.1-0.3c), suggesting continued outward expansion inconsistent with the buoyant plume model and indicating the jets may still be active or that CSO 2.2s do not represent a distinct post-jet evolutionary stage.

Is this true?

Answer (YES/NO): NO